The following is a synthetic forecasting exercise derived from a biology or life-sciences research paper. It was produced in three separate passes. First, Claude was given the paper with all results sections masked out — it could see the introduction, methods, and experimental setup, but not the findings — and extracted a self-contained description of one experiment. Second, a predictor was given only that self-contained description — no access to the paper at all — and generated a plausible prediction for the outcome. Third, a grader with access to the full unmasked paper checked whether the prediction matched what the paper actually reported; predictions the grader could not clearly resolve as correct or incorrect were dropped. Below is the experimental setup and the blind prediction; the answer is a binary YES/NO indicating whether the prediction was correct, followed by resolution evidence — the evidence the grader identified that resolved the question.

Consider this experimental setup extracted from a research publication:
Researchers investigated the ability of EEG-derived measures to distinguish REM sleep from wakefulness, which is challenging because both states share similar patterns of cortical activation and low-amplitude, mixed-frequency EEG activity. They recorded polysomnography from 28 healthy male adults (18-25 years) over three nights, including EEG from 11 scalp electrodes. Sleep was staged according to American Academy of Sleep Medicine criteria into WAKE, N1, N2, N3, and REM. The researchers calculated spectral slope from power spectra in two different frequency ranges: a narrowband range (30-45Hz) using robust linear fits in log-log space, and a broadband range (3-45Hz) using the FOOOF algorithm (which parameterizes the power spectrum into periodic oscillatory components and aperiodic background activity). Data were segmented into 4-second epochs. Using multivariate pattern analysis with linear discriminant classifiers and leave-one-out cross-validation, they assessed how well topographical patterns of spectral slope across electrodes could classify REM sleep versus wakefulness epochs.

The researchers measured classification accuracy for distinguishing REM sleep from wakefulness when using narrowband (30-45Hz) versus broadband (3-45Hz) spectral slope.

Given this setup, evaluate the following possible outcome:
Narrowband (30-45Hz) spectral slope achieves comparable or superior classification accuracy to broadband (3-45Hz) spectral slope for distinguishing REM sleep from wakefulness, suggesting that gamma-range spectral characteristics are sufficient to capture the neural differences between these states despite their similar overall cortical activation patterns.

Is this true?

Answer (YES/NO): YES